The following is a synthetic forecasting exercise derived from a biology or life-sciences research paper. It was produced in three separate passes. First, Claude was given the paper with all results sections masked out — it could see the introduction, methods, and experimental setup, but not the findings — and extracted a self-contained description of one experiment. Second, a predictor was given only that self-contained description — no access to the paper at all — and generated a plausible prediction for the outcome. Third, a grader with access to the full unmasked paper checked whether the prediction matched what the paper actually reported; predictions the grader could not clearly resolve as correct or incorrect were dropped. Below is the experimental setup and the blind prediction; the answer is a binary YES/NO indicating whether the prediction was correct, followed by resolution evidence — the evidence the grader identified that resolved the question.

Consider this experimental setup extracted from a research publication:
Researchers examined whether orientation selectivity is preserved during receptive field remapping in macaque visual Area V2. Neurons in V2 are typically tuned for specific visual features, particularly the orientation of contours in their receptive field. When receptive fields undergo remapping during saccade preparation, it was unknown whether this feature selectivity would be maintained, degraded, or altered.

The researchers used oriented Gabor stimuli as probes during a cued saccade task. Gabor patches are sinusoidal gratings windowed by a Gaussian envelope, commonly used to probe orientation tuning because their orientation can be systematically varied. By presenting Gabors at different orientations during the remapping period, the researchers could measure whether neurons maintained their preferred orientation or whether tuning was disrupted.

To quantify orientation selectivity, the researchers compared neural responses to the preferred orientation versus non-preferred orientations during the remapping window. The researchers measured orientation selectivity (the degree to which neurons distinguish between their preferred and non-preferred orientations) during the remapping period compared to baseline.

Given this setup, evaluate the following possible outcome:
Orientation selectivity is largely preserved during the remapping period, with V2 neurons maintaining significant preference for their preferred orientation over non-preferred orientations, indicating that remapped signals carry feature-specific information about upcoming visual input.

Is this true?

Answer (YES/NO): NO